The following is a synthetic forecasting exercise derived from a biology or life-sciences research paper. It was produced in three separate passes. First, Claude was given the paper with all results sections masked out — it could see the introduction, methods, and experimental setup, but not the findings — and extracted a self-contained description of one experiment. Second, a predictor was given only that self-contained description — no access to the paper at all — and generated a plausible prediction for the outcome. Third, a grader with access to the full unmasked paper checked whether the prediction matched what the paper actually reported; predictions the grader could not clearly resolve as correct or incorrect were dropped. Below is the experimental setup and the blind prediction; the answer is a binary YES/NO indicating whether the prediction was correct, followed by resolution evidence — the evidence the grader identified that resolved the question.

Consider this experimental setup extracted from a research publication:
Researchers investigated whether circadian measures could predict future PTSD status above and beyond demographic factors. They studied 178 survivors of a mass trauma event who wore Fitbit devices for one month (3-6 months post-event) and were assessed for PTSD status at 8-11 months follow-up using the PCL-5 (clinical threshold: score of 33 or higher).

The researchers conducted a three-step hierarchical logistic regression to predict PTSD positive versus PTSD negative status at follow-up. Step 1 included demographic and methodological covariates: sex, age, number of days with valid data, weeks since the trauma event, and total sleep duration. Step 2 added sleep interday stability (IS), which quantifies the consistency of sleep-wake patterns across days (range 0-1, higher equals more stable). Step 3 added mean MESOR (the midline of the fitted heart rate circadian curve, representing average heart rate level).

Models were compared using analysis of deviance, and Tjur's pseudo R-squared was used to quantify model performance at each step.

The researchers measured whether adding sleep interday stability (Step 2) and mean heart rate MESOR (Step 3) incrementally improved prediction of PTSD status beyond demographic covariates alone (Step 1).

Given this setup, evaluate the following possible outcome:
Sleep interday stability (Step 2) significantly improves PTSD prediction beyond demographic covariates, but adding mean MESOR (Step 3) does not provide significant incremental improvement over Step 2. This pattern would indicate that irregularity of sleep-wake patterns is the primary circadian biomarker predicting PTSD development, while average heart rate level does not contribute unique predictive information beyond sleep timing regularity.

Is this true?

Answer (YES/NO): NO